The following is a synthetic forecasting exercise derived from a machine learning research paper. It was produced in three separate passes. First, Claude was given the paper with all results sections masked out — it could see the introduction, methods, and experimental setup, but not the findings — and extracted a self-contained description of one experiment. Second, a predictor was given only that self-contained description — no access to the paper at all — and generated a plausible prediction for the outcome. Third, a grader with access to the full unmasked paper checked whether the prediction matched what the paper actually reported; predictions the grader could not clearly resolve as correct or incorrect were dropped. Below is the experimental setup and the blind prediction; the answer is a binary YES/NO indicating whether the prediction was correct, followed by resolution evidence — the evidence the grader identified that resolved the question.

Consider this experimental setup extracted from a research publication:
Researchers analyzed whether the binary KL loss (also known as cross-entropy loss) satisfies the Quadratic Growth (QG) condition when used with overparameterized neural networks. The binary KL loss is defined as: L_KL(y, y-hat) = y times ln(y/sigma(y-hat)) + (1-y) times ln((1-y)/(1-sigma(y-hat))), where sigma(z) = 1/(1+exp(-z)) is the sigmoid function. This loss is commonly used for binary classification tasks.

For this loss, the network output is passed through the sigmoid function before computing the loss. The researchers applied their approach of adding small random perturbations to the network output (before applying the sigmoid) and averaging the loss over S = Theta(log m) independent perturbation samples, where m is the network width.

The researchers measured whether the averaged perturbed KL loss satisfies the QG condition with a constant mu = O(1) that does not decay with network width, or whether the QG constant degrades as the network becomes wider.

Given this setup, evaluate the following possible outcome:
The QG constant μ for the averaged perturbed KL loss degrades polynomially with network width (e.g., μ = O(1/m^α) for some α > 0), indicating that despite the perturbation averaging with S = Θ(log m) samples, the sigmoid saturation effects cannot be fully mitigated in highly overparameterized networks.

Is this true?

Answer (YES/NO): NO